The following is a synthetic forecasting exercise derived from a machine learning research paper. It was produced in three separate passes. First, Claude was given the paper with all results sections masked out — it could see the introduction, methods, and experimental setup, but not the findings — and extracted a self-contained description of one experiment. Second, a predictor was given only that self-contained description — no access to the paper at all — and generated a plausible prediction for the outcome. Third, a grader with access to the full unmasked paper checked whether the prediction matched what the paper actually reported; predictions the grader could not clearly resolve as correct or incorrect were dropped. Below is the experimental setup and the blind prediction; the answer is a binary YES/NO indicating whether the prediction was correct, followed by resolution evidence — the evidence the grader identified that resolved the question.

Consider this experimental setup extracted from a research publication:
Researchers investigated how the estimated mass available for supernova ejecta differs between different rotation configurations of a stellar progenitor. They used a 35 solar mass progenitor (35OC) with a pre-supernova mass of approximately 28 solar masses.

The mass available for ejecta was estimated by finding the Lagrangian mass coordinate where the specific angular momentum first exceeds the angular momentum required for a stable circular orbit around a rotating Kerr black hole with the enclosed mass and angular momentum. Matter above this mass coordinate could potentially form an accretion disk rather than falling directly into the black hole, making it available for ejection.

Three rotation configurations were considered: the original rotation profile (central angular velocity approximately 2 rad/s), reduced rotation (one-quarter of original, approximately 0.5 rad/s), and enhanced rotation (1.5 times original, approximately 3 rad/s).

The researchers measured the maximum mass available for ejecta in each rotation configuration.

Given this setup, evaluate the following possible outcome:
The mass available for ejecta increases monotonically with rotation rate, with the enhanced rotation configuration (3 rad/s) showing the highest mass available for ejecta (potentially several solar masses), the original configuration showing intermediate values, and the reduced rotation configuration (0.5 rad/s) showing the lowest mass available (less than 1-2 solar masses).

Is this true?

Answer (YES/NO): NO